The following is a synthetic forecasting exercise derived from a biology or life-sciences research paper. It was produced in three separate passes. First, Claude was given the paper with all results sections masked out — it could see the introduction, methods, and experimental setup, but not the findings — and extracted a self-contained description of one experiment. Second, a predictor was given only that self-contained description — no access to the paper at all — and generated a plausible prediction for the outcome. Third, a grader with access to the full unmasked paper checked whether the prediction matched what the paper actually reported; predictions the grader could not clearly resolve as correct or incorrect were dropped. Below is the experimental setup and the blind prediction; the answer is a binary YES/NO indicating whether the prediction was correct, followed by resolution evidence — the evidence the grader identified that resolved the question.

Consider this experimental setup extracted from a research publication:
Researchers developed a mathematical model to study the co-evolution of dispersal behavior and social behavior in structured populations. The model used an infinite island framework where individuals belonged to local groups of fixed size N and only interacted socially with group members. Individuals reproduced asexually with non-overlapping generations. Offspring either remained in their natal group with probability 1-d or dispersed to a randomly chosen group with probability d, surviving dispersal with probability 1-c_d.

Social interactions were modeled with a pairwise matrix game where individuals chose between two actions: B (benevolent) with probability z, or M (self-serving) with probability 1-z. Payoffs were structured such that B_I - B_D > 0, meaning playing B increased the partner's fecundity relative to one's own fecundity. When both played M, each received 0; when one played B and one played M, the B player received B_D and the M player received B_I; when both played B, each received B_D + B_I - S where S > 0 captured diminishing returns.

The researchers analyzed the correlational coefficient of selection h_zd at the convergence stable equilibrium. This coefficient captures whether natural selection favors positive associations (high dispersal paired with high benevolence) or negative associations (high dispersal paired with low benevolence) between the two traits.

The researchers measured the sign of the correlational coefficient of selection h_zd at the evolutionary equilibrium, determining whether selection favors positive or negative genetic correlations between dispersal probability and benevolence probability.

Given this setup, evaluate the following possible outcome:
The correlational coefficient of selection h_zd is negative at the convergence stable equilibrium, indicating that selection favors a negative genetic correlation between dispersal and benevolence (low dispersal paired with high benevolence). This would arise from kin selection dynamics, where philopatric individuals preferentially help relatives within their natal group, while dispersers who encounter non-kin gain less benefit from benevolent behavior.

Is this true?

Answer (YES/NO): YES